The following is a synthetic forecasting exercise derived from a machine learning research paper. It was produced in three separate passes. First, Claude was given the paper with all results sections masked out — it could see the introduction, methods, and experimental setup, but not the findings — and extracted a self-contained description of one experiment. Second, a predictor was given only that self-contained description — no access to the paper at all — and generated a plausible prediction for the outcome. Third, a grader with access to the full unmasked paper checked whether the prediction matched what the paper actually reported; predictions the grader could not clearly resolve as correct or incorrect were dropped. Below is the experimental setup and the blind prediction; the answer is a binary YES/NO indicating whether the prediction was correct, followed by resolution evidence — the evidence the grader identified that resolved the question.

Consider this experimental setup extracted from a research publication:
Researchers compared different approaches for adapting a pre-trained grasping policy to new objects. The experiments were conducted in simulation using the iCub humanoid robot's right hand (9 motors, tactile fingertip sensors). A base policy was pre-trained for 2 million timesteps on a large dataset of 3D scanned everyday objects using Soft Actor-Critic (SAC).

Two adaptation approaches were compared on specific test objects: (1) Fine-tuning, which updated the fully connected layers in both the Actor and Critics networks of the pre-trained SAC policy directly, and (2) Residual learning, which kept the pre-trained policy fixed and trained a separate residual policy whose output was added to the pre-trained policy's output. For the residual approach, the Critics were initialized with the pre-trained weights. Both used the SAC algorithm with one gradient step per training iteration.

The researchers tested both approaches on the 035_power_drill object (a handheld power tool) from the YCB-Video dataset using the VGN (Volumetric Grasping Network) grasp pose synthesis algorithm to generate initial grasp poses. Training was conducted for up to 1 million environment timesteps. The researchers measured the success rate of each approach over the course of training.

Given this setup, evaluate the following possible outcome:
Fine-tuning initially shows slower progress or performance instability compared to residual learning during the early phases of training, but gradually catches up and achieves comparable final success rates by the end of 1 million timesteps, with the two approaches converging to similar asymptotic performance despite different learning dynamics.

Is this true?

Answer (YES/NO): NO